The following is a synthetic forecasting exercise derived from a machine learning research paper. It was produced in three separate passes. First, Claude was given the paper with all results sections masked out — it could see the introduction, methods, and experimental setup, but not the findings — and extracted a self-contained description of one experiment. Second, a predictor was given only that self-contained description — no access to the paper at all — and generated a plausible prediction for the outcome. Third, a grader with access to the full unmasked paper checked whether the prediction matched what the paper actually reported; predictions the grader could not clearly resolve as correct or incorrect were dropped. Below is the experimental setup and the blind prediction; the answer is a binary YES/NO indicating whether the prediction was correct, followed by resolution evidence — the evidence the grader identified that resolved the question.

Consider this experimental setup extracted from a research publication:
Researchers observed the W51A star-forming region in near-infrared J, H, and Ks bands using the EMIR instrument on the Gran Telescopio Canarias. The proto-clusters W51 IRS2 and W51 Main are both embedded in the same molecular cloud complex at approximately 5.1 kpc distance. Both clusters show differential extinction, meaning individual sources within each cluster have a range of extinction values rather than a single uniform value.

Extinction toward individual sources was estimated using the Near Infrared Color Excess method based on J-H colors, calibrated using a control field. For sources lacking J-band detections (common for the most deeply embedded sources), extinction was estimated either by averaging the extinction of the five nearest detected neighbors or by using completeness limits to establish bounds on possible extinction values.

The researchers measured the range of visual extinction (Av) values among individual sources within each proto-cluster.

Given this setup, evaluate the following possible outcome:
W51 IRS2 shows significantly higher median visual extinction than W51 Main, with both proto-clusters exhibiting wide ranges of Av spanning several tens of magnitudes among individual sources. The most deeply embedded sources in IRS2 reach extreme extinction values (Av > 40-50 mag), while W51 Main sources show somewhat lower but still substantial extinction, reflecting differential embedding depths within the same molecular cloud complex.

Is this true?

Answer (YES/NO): NO